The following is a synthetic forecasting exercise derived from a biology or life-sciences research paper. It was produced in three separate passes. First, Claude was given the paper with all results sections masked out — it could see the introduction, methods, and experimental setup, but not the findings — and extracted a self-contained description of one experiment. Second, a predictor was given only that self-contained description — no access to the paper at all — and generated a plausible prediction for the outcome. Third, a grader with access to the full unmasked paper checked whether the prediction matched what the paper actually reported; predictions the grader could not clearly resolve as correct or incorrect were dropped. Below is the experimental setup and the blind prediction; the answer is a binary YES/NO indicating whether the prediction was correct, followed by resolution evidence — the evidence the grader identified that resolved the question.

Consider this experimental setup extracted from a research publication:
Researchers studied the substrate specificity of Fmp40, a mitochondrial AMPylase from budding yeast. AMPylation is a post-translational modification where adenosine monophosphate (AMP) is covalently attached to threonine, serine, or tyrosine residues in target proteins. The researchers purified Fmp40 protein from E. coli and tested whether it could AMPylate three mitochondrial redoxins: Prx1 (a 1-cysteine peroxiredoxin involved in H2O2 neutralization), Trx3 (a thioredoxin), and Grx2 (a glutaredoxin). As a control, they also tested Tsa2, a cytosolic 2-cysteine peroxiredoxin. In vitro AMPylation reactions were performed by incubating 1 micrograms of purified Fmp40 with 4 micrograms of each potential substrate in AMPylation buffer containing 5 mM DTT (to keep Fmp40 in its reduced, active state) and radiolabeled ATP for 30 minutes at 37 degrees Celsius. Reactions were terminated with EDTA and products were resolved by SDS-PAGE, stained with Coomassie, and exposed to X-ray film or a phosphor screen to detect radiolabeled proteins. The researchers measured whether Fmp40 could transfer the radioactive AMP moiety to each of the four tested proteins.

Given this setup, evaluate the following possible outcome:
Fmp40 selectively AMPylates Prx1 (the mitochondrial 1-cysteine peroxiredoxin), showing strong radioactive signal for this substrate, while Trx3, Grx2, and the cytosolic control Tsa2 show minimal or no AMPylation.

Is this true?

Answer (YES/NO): NO